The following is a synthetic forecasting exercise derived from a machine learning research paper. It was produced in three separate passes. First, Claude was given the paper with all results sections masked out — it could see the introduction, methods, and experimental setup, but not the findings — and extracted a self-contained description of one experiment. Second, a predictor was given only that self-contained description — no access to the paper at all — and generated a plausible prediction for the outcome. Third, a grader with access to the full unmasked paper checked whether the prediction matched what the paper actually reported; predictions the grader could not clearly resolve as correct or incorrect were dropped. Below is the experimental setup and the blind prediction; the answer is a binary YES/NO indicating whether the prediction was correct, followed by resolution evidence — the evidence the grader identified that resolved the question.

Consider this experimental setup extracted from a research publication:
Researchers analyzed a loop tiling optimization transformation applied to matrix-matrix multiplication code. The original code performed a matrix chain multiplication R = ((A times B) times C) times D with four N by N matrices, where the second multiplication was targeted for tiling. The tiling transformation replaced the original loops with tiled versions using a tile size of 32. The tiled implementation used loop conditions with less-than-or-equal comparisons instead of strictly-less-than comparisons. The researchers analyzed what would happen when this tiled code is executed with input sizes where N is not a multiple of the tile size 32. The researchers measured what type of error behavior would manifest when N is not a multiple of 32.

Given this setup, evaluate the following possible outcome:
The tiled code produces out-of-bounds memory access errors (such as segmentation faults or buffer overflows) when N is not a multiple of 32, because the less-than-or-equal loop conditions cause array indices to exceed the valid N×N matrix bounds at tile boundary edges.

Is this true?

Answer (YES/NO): YES